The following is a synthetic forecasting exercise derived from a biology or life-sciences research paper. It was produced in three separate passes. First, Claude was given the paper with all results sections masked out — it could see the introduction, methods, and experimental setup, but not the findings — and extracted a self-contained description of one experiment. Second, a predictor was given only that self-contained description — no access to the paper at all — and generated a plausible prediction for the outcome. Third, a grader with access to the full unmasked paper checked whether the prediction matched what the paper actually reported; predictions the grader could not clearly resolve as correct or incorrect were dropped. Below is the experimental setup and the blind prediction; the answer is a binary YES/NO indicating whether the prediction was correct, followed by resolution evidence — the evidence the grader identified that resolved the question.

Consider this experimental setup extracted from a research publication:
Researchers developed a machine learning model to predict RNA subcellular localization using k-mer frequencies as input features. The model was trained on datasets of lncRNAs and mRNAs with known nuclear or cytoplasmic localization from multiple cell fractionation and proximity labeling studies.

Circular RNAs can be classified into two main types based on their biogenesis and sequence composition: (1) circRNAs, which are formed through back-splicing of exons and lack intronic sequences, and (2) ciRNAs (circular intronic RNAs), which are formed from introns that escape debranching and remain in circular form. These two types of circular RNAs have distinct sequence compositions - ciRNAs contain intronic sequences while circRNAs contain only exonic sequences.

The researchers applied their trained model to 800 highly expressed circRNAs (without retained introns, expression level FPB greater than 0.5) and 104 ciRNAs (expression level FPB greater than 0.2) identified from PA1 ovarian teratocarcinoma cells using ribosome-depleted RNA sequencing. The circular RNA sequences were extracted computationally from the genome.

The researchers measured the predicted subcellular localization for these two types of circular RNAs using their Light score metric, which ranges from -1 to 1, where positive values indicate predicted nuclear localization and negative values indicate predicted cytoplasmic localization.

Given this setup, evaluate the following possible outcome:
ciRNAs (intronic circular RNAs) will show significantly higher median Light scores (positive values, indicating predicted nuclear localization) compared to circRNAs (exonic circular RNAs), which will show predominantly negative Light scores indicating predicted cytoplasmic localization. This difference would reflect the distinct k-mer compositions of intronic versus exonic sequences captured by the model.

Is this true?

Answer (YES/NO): YES